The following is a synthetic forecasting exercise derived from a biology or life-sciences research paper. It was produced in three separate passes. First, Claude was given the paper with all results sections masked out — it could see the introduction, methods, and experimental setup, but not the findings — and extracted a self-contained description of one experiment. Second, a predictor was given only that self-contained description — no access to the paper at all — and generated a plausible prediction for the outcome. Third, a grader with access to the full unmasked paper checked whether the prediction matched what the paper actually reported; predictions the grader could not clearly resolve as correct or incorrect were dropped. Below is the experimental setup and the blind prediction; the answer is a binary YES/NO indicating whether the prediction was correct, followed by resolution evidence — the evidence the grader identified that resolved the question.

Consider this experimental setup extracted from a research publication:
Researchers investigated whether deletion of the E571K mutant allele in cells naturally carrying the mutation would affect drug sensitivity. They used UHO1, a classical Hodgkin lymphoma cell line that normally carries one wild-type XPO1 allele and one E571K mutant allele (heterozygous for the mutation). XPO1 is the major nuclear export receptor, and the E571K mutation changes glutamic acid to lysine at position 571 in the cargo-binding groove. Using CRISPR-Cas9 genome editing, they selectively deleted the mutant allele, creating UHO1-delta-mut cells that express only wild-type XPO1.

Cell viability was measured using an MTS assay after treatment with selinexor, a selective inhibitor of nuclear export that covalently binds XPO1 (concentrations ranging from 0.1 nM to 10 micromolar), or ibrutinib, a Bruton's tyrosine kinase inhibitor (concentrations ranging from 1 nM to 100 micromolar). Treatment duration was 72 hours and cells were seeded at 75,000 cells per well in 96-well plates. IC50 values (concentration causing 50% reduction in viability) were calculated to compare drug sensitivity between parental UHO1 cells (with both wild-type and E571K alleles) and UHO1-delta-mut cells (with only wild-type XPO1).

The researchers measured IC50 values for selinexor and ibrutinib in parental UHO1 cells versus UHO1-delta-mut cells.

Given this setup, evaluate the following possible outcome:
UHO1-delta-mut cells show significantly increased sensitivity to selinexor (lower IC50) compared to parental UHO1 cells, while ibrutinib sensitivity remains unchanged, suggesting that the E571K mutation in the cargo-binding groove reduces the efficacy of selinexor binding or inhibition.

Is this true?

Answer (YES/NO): NO